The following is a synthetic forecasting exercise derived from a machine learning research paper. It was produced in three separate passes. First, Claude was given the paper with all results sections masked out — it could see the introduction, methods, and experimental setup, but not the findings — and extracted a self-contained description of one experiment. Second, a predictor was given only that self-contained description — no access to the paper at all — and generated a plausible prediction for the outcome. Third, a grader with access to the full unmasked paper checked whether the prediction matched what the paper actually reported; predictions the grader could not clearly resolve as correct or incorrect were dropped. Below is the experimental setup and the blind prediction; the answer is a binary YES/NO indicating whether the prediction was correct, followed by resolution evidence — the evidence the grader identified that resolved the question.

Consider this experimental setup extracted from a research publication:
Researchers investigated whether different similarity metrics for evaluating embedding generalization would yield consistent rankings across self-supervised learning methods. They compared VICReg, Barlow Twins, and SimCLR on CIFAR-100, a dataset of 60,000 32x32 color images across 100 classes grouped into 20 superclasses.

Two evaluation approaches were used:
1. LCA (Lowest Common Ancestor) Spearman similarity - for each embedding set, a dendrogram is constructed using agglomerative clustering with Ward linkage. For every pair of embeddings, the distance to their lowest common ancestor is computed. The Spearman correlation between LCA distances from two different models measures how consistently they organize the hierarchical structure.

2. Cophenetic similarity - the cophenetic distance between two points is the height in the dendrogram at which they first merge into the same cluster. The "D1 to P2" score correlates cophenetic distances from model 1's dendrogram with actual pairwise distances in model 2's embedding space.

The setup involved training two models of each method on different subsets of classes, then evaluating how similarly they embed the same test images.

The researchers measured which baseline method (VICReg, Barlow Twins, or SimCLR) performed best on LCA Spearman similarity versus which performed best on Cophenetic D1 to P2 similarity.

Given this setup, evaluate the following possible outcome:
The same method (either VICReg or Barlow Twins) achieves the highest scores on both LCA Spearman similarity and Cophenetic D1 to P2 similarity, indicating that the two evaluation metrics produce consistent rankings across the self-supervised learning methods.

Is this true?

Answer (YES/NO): NO